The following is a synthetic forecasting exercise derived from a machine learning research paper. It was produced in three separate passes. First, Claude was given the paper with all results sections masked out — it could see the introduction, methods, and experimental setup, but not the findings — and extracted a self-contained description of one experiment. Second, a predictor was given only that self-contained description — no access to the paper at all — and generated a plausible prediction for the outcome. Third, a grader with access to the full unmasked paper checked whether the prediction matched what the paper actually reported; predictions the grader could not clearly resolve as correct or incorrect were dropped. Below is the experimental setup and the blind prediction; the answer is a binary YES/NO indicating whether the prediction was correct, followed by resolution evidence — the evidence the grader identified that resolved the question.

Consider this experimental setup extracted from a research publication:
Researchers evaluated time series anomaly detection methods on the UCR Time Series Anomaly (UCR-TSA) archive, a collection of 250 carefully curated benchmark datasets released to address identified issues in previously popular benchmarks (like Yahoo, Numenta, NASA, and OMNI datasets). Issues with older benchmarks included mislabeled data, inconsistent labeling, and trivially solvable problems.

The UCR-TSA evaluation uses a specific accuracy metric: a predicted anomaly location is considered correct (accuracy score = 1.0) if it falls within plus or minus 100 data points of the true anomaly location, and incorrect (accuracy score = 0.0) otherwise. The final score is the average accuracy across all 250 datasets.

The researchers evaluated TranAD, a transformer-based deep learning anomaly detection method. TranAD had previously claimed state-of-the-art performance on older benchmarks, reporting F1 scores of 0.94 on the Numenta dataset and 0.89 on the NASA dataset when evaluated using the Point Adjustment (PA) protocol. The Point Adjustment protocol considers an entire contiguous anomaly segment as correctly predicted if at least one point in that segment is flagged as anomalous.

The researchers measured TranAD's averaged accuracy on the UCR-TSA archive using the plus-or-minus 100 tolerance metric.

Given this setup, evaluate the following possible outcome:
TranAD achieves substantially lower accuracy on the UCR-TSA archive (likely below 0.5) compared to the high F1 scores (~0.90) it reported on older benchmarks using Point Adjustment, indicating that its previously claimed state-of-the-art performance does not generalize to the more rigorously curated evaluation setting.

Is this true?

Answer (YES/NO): YES